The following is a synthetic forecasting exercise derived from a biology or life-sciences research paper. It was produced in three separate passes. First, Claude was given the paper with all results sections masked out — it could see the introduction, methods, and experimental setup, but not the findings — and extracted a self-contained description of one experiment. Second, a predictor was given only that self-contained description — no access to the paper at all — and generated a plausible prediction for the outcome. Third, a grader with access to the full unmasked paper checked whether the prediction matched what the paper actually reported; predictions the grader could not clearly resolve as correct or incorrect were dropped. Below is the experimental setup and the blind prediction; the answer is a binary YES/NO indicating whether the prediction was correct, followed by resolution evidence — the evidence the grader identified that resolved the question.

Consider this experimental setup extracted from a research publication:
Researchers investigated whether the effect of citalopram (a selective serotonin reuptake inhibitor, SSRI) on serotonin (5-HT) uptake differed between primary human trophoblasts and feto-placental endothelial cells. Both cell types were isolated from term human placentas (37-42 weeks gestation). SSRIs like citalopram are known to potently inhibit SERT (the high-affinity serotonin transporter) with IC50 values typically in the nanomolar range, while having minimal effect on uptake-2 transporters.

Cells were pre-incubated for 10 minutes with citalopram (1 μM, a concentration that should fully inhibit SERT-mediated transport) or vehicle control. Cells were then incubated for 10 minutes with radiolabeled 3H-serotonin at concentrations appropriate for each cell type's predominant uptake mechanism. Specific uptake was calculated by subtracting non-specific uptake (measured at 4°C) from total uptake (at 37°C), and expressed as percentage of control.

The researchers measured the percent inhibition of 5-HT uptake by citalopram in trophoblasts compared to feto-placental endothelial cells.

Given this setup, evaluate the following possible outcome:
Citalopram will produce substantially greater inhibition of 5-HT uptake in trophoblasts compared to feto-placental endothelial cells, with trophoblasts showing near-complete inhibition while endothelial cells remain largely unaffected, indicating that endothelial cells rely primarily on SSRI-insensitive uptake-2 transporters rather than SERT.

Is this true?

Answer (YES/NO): YES